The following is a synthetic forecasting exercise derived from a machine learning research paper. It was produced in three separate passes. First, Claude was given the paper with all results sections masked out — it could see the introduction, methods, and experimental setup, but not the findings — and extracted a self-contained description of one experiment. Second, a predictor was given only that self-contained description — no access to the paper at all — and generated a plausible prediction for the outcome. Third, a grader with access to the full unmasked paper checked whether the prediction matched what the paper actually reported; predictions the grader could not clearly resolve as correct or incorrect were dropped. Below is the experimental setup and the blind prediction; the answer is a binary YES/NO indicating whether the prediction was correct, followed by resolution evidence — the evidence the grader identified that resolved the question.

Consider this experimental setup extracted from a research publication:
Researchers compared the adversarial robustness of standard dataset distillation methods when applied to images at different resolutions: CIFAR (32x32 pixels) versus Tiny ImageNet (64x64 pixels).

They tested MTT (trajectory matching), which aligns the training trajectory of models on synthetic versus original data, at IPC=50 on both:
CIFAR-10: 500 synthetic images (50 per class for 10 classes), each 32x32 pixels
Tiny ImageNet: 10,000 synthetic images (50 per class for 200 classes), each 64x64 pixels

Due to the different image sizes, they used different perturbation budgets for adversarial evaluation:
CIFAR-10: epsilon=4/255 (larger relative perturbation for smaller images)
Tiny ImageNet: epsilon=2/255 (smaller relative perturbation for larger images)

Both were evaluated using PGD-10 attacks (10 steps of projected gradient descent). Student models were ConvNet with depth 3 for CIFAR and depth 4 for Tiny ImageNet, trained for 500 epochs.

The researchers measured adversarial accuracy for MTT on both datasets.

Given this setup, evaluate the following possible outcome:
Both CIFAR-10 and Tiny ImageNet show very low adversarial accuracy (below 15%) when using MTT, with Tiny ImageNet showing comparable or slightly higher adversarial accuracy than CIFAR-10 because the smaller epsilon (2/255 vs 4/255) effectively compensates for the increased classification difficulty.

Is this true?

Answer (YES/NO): NO